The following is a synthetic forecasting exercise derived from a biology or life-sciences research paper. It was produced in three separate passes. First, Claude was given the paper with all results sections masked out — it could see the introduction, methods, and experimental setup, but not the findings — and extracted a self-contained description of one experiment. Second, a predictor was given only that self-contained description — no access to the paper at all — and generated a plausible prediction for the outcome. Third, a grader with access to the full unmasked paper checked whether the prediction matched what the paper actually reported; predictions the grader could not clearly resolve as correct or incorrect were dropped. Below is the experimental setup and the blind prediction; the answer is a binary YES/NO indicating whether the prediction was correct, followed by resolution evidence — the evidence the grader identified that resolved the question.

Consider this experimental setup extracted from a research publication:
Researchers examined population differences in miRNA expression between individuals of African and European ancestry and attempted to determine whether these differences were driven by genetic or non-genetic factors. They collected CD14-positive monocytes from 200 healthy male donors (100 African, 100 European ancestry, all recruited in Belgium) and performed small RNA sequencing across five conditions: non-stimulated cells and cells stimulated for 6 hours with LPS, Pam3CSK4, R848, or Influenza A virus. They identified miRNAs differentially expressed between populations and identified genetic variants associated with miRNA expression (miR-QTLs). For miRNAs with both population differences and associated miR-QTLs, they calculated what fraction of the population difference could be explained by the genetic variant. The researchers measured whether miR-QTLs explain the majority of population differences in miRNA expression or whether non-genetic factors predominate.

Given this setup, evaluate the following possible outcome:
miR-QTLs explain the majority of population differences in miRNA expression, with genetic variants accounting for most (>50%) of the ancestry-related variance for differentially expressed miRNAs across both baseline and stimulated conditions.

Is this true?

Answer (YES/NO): NO